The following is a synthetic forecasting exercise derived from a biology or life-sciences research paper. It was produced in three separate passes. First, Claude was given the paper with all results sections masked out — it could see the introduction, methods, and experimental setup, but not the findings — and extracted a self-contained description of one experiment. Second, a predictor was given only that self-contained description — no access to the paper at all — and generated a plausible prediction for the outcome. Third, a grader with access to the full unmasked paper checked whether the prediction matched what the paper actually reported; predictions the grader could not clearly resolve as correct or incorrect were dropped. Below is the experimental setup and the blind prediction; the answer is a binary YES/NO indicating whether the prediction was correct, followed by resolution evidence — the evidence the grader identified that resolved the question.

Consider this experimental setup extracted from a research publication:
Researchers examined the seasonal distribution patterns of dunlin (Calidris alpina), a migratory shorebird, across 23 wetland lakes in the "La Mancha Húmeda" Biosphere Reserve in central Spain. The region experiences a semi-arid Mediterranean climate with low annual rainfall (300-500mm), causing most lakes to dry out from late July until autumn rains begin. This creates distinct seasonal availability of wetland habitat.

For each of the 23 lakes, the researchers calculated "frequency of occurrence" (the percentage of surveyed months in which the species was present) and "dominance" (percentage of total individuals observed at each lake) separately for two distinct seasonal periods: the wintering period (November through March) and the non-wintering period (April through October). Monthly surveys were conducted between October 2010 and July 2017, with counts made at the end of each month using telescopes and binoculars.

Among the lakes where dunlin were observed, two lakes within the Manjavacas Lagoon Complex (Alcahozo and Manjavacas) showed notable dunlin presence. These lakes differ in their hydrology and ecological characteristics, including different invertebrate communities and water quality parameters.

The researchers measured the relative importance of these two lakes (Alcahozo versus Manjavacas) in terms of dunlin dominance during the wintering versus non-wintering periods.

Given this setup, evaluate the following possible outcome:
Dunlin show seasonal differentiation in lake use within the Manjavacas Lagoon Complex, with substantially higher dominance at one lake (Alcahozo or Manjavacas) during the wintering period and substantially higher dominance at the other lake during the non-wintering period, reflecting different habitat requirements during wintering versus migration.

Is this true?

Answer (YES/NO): YES